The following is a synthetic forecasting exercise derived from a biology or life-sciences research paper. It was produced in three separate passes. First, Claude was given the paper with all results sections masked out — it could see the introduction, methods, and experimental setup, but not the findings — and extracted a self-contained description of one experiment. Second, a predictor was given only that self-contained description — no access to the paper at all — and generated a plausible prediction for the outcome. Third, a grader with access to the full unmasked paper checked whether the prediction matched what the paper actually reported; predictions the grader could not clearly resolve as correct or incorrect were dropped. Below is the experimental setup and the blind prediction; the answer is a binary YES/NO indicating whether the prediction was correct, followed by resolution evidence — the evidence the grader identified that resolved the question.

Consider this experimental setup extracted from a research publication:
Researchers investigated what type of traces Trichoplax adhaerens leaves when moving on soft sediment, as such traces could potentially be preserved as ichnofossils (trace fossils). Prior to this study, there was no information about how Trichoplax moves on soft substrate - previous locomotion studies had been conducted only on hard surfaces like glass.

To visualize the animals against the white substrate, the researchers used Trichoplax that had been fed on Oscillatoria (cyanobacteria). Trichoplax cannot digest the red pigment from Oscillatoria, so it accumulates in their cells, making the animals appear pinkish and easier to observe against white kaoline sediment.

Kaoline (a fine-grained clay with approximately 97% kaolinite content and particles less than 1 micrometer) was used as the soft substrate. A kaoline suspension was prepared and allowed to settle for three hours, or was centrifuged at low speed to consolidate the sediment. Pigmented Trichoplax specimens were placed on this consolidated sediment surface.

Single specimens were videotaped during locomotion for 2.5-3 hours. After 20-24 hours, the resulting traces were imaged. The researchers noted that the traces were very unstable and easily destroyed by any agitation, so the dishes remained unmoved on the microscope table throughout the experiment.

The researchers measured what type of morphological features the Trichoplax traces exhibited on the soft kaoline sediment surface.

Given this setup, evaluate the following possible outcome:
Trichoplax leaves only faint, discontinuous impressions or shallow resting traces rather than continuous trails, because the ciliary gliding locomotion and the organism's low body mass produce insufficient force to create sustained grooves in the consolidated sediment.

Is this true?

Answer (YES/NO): NO